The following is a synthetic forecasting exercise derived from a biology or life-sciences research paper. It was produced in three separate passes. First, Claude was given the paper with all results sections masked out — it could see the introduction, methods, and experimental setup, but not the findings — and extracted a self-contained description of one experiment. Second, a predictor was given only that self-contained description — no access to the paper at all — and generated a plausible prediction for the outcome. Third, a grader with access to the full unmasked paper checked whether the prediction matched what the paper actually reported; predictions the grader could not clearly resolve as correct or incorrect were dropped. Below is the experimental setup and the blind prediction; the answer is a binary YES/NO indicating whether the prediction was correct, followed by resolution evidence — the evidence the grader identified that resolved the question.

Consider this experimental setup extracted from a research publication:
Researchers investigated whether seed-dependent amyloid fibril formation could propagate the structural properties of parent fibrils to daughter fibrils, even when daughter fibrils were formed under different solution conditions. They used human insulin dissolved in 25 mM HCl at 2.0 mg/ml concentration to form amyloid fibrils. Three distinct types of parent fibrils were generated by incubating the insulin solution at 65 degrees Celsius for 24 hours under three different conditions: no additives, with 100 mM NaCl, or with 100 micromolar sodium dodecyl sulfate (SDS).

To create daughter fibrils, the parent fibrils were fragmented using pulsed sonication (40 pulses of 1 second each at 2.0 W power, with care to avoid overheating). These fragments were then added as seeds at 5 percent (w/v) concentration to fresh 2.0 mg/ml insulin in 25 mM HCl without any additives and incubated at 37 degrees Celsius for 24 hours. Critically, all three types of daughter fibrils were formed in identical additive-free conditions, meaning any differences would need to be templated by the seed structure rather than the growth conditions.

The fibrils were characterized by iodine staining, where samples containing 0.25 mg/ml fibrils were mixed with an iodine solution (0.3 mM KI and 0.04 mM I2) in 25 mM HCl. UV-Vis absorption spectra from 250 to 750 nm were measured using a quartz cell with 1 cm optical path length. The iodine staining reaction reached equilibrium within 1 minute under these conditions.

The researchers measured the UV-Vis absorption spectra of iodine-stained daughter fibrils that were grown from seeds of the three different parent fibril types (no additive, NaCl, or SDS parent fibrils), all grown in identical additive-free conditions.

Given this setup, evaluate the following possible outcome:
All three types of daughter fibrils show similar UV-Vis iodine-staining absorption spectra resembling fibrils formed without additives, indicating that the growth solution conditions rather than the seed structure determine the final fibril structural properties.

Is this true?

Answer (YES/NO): NO